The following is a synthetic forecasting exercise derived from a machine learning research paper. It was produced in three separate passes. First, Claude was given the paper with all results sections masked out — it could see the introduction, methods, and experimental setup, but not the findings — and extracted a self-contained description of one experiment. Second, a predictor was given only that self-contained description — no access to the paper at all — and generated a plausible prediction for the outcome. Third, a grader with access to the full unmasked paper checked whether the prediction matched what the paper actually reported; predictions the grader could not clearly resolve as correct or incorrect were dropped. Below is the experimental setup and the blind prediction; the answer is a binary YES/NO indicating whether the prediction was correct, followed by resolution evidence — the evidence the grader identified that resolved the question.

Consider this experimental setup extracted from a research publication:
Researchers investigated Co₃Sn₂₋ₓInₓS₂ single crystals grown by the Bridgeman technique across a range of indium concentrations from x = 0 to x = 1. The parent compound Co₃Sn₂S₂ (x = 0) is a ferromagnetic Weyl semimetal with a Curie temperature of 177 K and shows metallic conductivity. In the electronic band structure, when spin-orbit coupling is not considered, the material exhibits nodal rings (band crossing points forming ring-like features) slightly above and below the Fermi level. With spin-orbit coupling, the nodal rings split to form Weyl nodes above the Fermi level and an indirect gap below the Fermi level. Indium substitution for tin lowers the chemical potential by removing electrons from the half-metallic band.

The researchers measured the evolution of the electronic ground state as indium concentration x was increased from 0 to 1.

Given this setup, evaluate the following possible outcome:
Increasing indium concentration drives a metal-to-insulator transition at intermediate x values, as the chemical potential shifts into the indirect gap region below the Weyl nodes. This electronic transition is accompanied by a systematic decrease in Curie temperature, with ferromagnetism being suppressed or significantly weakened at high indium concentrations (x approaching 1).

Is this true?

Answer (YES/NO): NO